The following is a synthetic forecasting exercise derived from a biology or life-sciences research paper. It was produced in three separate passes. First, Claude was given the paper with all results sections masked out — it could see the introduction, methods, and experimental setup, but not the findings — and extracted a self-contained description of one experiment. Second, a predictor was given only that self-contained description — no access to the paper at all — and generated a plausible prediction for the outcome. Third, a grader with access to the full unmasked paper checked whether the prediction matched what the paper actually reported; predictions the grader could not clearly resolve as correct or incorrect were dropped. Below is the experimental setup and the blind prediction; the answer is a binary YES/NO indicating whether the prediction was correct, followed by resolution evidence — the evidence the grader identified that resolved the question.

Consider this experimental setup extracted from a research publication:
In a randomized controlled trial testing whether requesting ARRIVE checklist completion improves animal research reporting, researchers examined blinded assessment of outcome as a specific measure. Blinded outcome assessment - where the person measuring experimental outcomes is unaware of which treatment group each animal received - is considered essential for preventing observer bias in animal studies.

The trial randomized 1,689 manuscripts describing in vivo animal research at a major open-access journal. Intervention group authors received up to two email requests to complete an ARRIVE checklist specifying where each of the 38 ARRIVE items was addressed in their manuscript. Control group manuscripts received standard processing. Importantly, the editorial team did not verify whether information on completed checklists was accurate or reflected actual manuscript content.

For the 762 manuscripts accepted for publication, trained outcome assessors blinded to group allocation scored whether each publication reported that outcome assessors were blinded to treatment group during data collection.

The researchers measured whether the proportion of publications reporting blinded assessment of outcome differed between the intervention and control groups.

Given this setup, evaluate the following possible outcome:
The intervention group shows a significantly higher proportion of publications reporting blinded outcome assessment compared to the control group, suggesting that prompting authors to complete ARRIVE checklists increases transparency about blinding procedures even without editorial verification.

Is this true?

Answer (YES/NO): NO